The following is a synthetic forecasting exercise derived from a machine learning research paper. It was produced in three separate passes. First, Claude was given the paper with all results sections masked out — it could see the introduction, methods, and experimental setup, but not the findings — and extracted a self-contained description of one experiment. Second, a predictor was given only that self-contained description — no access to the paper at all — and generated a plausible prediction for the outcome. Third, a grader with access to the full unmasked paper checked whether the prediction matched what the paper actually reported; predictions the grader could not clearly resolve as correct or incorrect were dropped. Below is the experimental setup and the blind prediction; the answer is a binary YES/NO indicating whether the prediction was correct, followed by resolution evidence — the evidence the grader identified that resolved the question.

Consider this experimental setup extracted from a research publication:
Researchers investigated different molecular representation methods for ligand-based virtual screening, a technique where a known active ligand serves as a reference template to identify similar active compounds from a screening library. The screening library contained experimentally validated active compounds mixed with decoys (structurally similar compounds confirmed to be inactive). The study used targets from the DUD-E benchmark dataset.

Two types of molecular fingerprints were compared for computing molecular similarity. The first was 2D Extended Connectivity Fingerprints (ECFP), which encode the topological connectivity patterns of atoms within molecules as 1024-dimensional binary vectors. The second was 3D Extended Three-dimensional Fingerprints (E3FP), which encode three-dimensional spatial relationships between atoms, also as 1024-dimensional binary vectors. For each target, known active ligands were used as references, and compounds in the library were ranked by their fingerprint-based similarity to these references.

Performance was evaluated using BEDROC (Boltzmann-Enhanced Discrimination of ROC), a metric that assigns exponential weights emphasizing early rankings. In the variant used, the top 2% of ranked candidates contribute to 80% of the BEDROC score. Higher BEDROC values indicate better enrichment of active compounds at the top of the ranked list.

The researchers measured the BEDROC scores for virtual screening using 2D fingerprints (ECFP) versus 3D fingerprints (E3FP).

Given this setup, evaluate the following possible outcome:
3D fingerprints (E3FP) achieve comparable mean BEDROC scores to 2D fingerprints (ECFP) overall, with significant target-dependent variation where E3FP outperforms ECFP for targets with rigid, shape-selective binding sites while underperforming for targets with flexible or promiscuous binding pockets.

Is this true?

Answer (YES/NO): NO